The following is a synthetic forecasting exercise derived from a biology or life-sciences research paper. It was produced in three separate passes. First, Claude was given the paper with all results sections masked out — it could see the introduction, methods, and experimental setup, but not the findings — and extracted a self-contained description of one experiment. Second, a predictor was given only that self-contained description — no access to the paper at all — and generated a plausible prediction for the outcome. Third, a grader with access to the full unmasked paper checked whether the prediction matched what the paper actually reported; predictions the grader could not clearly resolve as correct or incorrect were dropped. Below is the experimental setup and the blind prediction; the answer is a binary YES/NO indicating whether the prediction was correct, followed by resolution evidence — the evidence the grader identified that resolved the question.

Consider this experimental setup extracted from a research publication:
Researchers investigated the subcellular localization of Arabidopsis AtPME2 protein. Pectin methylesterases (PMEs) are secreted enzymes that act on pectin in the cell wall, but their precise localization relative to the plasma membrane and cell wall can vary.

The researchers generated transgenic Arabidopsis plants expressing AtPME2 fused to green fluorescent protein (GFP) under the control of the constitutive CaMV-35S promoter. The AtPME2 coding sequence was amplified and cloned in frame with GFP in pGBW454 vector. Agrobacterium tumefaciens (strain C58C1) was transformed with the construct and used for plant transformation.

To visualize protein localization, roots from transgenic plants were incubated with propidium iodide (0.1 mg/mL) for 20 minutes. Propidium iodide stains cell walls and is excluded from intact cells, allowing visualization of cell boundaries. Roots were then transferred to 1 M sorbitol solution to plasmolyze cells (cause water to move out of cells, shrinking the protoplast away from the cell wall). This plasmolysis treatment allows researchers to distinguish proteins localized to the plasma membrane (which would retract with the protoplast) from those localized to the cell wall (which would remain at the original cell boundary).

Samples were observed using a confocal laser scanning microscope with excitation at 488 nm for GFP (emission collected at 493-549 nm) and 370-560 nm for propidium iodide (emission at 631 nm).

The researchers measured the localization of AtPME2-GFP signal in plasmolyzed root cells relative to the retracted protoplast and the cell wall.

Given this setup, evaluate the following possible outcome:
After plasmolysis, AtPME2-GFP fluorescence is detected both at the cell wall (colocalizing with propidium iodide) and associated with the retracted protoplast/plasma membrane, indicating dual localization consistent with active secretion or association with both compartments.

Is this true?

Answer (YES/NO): YES